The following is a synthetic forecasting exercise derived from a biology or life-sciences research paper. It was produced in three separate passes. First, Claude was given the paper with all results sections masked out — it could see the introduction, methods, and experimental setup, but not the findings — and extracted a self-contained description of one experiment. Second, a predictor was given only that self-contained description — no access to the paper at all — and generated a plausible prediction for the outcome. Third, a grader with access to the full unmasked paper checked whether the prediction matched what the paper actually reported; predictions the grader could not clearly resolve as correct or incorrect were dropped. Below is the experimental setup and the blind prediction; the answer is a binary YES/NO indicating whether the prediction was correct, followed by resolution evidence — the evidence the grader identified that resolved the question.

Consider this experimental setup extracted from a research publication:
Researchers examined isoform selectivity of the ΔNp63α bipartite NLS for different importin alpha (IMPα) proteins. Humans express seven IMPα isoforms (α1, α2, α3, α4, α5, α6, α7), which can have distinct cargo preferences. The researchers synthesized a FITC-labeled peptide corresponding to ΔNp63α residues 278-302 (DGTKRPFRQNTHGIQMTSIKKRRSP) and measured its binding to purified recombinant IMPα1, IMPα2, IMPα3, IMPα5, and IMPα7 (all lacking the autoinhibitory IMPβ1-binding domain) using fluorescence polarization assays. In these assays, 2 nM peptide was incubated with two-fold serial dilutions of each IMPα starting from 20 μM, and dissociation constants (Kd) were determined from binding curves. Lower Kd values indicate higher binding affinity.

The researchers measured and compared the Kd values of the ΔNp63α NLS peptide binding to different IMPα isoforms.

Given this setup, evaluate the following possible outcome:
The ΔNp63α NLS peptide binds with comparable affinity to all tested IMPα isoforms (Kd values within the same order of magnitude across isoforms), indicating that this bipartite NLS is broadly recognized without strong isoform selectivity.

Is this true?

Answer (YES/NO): NO